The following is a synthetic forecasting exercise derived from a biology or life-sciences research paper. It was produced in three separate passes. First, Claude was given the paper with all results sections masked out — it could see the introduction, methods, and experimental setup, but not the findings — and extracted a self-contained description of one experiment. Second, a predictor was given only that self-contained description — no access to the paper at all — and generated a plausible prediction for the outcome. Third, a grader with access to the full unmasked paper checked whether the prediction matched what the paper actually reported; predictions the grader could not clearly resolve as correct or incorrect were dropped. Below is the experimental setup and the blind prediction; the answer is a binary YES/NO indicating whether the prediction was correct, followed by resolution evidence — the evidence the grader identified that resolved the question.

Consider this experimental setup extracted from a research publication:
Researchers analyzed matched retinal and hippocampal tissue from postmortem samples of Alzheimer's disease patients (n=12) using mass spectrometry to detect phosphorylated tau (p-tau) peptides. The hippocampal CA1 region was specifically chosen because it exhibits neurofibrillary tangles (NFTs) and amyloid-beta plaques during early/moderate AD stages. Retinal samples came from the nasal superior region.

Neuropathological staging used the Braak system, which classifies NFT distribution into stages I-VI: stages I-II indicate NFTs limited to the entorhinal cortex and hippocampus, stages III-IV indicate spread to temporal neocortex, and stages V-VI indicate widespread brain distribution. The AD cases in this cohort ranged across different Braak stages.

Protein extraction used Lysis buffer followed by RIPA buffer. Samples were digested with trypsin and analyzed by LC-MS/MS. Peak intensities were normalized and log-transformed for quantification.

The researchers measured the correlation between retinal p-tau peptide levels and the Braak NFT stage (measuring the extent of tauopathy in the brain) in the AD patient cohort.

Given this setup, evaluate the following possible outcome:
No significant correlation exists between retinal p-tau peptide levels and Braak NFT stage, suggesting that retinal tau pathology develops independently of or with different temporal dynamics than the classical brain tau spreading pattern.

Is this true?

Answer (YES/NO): NO